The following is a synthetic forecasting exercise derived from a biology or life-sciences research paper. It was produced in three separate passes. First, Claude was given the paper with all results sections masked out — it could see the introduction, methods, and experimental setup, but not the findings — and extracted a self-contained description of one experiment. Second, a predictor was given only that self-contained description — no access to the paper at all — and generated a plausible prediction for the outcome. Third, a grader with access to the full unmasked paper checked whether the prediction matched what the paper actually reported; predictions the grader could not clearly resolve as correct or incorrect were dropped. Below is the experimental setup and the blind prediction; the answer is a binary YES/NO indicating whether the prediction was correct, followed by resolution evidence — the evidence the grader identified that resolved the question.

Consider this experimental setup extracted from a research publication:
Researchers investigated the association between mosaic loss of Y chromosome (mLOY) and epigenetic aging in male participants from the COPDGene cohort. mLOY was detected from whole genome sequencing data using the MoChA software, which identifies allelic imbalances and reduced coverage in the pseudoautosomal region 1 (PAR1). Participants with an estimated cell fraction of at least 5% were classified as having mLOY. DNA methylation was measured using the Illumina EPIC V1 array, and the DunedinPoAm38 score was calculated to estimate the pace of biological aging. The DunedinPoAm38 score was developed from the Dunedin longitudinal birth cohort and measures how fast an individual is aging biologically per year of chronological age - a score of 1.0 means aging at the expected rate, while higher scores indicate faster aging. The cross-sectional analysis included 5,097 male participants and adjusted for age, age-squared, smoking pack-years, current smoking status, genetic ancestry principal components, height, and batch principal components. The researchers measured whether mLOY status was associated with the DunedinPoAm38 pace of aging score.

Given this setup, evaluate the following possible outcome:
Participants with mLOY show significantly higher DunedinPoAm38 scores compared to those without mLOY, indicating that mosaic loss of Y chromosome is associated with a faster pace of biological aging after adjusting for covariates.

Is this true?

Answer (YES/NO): YES